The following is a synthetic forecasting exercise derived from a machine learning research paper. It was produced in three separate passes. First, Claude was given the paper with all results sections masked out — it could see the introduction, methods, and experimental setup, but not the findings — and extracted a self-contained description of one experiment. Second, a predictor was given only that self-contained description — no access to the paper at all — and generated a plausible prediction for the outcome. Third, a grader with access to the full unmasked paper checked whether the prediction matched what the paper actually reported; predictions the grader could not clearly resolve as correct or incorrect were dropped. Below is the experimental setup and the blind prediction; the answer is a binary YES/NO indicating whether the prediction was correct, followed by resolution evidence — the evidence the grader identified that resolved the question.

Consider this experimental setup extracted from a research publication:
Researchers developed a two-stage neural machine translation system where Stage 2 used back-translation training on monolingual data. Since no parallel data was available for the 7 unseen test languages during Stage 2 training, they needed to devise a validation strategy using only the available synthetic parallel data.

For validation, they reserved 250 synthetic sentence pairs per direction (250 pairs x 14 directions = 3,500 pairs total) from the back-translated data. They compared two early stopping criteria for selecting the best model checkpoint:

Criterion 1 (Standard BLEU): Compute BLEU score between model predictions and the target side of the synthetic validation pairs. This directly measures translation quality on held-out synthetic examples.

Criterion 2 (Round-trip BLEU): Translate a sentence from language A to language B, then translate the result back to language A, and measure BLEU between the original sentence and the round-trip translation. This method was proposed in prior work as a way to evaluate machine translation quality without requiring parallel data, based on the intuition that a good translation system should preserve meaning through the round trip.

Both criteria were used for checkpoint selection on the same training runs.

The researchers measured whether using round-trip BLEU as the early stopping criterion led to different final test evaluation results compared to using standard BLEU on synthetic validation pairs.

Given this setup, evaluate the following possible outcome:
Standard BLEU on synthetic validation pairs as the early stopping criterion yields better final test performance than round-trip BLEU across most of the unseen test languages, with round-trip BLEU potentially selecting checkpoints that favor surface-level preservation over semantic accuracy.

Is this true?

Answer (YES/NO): NO